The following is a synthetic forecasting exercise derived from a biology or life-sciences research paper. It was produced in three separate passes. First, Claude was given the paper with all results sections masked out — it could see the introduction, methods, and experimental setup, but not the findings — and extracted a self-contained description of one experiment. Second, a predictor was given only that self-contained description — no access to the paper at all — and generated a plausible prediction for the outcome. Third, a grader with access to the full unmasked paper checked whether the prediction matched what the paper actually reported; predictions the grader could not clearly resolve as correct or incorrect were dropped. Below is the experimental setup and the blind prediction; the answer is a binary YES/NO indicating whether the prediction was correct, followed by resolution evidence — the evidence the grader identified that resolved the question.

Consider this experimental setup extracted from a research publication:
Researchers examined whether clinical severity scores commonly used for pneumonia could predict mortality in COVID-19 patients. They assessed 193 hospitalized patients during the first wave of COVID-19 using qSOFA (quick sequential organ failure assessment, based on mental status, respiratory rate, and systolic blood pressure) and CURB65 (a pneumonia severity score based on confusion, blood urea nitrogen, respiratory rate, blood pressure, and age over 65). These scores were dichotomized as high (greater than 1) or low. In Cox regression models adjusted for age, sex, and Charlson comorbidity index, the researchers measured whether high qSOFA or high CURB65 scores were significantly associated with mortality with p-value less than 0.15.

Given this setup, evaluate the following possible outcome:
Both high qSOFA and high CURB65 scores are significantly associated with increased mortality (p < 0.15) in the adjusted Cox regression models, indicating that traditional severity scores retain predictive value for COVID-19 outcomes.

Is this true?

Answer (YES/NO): NO